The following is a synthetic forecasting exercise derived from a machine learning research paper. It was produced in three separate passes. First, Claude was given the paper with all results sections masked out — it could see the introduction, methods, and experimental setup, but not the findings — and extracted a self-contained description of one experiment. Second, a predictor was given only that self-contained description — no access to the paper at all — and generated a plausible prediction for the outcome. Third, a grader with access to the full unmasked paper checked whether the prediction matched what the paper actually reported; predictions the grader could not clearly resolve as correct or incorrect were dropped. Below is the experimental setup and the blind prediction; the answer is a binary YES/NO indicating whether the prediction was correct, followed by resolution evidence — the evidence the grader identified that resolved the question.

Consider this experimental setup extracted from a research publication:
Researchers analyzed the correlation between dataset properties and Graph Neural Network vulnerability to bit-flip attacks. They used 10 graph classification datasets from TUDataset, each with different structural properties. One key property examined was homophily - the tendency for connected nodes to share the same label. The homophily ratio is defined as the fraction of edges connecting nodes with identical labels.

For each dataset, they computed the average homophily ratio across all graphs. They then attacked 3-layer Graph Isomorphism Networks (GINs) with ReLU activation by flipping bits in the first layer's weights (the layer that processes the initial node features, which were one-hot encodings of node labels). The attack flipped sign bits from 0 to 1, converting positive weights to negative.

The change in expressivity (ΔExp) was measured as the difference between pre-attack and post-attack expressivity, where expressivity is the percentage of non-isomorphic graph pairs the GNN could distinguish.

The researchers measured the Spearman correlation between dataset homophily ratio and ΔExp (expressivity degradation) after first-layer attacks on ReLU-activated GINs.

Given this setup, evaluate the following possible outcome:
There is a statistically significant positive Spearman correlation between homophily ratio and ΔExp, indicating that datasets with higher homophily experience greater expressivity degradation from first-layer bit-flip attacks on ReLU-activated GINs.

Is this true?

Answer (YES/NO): YES